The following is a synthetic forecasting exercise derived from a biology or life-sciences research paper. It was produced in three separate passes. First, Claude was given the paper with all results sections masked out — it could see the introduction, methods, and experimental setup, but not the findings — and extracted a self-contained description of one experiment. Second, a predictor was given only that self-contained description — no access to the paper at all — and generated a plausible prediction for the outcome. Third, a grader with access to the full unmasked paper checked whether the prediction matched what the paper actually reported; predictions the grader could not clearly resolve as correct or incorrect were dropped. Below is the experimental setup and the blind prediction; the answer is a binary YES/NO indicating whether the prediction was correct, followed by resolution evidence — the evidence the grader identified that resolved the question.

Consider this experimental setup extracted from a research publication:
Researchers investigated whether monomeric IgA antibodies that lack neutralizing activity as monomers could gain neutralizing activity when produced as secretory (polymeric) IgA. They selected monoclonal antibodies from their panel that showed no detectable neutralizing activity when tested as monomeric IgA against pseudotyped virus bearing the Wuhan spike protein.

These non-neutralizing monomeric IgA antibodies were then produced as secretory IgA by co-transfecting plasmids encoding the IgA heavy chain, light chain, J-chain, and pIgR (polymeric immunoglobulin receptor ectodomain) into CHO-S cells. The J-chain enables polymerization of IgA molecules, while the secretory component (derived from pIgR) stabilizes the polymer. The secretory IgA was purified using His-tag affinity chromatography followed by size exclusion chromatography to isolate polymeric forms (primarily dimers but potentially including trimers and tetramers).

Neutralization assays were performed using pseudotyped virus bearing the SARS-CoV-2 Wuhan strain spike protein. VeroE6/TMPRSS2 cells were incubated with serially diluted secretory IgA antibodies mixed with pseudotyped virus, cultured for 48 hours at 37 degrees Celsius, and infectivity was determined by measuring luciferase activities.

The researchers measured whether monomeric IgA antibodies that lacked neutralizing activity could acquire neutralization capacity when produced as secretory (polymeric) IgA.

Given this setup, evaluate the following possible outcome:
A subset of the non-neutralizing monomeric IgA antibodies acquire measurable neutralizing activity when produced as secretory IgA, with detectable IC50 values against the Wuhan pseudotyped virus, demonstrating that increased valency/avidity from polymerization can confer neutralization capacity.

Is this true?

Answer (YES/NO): YES